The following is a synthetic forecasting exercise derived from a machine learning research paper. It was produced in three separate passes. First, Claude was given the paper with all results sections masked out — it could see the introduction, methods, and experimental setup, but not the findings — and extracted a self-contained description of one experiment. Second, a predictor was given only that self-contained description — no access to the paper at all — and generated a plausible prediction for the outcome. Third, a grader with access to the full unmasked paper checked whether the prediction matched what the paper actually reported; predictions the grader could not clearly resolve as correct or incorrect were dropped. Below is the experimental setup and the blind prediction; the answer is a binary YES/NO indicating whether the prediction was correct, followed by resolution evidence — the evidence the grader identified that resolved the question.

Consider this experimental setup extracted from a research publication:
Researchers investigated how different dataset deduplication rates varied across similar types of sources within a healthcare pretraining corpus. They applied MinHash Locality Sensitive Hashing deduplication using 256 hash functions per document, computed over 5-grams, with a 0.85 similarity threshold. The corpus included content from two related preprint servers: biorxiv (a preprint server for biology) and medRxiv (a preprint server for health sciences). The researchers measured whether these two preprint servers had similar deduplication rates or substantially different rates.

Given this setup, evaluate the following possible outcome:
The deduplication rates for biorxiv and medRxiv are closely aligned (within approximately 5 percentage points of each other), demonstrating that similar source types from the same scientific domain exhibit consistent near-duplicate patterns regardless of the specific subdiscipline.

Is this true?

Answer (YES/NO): NO